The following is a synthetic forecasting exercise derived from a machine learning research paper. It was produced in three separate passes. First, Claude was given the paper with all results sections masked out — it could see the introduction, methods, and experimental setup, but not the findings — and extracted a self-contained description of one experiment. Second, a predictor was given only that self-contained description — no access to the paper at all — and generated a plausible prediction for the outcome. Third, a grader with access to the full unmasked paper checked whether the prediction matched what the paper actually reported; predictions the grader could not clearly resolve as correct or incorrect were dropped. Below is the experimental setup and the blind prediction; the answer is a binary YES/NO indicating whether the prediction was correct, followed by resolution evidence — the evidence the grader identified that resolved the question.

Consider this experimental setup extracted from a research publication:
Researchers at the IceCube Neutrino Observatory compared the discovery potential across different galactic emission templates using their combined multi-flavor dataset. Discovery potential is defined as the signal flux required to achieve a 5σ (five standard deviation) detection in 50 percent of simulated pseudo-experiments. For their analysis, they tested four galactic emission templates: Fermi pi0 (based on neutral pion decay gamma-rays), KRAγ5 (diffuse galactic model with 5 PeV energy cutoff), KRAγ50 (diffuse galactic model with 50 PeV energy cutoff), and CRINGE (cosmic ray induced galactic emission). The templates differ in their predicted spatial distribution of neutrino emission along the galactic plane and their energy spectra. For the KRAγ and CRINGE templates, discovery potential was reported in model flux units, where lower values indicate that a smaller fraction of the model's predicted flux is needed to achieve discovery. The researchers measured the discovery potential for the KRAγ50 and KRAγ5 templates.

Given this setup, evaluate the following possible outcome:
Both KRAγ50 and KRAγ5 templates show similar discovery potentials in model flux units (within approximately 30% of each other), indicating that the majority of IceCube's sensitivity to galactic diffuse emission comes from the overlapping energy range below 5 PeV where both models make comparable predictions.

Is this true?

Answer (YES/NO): YES